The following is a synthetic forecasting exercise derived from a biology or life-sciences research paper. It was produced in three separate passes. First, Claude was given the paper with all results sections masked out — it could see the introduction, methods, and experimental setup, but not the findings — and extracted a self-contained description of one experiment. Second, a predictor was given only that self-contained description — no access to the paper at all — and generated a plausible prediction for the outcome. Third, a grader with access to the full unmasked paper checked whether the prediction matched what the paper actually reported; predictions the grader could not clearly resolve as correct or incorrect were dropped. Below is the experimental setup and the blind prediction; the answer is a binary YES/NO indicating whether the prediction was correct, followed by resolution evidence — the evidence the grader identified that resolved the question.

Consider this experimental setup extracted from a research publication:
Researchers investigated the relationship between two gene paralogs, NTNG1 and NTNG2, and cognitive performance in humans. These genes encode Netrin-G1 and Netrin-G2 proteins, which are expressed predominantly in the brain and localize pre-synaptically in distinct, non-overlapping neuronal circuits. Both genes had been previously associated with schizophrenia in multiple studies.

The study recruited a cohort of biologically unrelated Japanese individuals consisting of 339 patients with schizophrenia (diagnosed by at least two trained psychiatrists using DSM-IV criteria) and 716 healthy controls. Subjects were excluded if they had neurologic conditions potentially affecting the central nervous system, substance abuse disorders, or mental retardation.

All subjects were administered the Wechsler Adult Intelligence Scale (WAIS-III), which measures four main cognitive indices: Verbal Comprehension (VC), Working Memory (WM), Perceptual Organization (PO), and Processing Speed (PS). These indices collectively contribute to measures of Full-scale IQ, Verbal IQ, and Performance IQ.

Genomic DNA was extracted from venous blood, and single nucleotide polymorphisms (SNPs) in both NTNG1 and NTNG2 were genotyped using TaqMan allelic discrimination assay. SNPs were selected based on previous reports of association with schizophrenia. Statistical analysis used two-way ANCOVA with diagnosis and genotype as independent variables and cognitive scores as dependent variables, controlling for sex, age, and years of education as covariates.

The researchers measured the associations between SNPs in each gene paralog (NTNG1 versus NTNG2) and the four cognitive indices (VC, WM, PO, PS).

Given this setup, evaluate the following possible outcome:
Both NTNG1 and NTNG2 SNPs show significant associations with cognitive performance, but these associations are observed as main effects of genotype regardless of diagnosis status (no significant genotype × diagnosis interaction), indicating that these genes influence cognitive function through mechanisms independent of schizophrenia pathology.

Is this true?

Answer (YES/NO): NO